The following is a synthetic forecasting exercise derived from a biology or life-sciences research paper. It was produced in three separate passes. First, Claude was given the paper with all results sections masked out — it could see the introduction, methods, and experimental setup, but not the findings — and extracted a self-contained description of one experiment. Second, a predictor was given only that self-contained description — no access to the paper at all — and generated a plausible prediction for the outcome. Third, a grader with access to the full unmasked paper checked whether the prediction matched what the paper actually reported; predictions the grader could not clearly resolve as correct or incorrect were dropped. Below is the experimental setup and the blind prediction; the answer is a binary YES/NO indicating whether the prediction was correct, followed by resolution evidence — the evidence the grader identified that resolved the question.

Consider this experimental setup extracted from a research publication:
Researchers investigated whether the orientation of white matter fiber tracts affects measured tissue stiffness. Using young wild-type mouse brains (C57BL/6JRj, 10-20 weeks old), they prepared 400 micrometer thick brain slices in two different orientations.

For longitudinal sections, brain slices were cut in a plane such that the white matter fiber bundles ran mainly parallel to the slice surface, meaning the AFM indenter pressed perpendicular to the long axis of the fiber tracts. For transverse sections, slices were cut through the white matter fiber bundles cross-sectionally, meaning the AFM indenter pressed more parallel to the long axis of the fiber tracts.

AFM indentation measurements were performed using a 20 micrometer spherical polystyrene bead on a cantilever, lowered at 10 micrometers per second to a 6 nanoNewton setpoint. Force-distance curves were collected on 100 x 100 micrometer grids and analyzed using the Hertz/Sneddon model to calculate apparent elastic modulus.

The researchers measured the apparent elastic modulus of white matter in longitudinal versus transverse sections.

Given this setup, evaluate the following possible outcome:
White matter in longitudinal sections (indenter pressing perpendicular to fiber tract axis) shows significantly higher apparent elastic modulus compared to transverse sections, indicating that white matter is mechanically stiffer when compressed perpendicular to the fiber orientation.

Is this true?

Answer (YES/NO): NO